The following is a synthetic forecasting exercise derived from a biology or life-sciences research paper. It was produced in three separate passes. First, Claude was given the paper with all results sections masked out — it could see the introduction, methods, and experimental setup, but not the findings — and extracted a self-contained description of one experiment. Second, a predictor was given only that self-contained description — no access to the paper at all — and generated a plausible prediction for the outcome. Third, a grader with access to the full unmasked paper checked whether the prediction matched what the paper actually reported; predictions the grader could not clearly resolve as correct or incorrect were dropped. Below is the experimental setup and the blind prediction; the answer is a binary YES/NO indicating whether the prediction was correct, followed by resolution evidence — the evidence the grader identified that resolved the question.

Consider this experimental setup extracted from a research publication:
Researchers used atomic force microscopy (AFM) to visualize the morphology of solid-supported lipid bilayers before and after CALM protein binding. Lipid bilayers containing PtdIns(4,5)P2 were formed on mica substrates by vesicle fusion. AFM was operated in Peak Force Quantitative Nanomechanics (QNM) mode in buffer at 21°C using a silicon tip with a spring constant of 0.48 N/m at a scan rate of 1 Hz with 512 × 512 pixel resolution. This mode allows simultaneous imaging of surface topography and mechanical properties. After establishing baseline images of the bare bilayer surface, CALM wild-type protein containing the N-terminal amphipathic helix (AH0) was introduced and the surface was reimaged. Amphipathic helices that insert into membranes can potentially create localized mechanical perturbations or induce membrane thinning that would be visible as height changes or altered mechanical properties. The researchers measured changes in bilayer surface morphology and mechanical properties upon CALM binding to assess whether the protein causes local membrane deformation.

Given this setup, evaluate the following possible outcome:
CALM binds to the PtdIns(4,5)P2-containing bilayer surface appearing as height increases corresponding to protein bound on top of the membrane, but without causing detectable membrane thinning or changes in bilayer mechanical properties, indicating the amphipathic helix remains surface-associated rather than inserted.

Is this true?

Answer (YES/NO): NO